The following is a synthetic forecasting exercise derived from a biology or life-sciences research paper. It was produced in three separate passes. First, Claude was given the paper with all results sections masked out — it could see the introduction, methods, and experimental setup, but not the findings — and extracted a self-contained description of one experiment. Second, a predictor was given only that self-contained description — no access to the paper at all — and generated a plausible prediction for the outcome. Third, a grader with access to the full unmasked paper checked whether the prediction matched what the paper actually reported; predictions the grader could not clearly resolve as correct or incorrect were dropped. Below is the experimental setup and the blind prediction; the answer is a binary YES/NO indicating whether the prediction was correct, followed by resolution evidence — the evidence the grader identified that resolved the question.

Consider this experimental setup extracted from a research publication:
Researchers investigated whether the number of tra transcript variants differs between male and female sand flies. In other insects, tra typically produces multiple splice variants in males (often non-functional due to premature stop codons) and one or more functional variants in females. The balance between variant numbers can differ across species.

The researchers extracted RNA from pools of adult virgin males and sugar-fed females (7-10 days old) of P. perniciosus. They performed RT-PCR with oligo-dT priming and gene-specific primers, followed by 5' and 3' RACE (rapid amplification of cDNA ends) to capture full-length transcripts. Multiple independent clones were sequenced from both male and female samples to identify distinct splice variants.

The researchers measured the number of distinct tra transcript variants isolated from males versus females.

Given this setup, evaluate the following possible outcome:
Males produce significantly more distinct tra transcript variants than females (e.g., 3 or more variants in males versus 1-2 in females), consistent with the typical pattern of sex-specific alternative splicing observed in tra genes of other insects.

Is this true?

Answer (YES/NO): NO